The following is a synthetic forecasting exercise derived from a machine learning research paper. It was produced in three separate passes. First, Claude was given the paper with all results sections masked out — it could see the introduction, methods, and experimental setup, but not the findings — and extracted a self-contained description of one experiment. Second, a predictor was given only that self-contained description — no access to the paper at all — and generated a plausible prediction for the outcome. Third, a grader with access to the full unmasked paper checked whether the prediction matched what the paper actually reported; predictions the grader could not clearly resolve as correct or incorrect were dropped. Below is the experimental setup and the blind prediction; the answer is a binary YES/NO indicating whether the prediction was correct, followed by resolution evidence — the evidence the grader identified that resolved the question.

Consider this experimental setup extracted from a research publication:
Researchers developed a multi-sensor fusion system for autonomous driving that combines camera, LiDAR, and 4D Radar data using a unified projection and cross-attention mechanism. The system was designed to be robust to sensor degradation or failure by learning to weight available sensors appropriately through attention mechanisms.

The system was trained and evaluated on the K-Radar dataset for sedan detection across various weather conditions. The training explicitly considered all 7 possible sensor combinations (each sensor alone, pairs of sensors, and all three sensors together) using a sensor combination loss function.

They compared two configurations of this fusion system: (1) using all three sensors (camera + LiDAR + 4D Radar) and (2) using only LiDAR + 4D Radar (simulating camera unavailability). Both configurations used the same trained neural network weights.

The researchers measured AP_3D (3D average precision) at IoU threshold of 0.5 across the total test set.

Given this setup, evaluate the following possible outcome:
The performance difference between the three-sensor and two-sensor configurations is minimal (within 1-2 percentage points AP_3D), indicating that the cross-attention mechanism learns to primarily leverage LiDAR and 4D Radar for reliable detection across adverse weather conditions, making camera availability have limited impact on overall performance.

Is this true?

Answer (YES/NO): YES